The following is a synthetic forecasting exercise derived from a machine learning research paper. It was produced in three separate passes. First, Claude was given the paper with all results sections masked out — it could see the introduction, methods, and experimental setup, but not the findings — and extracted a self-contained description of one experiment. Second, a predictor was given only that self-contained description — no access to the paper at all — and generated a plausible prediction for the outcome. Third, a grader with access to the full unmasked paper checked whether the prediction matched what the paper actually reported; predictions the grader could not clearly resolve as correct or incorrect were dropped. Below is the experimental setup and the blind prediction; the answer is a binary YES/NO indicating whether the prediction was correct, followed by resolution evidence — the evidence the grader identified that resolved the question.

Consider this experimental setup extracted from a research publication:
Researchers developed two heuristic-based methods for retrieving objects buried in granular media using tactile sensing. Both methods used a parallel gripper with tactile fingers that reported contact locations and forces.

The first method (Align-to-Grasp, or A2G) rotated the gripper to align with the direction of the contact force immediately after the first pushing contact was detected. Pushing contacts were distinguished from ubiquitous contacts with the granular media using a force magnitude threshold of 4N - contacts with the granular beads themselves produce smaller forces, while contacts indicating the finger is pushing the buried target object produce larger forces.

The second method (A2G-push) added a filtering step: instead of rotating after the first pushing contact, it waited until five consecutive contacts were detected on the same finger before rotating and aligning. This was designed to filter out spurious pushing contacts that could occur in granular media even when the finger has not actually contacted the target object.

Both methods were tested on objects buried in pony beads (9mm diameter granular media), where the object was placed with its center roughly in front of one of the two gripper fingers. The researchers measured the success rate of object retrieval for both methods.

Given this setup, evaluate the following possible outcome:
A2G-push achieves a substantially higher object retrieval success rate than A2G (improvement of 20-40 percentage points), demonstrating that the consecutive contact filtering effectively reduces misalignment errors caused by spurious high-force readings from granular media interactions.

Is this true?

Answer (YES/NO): NO